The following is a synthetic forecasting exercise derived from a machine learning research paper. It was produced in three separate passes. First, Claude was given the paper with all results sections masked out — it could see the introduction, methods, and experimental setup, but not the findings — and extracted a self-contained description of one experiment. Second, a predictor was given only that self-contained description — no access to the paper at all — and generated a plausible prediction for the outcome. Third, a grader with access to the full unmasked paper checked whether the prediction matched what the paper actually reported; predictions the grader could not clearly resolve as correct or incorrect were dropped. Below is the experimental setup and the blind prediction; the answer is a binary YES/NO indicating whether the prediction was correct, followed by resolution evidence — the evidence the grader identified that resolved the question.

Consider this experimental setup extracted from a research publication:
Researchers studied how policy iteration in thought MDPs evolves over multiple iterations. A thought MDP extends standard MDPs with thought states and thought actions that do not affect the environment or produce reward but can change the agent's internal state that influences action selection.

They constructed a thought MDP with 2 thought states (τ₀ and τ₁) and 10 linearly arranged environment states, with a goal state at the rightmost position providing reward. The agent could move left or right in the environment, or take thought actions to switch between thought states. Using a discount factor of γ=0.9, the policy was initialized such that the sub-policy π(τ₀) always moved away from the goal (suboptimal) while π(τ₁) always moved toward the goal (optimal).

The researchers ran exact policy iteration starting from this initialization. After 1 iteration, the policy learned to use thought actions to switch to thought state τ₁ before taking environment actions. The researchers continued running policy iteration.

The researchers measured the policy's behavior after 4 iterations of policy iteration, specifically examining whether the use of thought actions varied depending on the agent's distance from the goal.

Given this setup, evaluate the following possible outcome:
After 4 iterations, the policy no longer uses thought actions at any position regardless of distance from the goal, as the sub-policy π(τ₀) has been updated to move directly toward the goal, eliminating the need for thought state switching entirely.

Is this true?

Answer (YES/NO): NO